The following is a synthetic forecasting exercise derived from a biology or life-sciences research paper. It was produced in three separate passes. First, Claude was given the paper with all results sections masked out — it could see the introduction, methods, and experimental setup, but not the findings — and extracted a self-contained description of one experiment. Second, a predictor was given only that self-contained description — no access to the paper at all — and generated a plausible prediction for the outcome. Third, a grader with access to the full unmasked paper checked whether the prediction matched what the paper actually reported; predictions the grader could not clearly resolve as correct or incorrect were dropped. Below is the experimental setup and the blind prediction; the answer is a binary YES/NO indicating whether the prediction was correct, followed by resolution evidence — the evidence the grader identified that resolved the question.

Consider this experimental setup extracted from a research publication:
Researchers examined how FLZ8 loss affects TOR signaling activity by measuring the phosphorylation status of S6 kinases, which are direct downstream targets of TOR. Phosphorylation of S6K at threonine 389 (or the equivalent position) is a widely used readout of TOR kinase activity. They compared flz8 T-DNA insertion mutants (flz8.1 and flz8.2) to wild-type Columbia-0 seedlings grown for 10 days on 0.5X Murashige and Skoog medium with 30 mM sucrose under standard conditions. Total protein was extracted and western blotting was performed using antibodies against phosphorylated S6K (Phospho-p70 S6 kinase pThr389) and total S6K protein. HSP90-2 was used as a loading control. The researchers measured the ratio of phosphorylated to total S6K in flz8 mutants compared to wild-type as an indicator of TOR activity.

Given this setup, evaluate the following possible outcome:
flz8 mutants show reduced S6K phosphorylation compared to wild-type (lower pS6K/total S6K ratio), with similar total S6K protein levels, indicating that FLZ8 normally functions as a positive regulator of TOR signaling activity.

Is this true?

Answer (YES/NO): NO